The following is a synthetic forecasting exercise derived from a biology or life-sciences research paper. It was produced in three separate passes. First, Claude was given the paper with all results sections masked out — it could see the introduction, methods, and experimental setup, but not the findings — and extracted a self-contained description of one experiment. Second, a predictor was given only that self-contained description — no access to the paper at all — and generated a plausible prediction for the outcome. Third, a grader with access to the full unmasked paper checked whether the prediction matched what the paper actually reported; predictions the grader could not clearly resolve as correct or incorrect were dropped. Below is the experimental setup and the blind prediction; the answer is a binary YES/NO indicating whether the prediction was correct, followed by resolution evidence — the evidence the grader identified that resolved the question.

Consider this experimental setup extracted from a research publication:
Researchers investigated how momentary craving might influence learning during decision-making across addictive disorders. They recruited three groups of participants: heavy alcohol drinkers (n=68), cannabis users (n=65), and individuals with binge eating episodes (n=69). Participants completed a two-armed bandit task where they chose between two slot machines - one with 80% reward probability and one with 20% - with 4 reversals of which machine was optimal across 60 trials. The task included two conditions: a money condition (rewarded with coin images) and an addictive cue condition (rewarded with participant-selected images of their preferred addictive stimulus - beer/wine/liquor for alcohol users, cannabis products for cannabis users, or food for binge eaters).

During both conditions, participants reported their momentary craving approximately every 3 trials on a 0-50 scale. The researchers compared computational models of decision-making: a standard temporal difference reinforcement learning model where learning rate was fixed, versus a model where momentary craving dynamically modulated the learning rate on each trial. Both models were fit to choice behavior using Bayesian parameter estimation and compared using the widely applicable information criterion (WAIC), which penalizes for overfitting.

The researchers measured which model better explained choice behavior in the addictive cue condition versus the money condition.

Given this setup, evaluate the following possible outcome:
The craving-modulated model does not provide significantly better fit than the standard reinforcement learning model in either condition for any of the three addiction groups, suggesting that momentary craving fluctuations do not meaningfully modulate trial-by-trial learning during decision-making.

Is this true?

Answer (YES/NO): NO